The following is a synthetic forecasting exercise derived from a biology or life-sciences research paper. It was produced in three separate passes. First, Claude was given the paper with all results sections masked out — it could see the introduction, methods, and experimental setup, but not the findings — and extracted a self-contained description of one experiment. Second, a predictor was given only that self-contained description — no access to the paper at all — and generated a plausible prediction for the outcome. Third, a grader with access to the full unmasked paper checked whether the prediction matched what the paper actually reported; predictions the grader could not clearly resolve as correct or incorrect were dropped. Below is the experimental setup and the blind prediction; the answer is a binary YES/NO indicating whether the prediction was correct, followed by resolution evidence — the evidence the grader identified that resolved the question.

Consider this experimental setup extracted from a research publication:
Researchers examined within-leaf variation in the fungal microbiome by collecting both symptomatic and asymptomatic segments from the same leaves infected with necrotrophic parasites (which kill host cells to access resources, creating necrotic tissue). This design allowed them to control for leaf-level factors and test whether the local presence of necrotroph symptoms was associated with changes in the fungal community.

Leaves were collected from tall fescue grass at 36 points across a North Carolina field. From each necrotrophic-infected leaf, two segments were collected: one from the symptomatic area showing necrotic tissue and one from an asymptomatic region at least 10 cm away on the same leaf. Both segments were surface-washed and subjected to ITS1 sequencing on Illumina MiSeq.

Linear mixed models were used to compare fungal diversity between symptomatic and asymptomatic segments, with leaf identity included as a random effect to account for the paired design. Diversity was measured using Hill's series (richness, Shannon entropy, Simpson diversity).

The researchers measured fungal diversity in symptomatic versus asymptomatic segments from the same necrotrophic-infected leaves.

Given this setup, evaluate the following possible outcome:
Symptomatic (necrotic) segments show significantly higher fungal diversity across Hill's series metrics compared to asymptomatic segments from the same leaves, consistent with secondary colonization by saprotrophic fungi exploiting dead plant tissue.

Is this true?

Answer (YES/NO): NO